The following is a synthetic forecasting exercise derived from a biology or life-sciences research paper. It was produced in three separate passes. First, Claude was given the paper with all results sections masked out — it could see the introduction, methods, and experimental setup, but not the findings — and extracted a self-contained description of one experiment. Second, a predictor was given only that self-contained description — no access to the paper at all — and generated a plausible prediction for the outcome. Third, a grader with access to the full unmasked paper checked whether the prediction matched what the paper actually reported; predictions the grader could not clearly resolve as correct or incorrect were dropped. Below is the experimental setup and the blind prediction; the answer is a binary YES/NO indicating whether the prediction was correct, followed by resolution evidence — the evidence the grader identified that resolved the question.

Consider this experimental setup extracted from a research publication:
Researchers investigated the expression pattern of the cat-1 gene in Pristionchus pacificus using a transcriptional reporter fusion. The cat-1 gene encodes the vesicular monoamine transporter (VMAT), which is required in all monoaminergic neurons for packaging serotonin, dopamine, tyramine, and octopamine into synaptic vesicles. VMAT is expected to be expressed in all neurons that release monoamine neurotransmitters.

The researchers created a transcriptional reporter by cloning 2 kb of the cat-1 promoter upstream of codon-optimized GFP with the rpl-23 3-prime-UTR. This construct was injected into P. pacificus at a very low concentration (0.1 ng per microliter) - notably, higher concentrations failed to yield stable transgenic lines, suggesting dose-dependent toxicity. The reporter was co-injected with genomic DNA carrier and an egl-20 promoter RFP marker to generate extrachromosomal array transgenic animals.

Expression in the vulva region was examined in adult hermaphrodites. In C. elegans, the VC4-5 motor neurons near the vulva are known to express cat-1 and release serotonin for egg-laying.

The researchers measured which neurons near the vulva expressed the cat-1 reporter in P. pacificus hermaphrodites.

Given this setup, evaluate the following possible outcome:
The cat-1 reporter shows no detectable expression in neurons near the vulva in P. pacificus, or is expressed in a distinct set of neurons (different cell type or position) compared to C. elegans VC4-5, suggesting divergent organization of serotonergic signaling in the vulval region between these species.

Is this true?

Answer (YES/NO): NO